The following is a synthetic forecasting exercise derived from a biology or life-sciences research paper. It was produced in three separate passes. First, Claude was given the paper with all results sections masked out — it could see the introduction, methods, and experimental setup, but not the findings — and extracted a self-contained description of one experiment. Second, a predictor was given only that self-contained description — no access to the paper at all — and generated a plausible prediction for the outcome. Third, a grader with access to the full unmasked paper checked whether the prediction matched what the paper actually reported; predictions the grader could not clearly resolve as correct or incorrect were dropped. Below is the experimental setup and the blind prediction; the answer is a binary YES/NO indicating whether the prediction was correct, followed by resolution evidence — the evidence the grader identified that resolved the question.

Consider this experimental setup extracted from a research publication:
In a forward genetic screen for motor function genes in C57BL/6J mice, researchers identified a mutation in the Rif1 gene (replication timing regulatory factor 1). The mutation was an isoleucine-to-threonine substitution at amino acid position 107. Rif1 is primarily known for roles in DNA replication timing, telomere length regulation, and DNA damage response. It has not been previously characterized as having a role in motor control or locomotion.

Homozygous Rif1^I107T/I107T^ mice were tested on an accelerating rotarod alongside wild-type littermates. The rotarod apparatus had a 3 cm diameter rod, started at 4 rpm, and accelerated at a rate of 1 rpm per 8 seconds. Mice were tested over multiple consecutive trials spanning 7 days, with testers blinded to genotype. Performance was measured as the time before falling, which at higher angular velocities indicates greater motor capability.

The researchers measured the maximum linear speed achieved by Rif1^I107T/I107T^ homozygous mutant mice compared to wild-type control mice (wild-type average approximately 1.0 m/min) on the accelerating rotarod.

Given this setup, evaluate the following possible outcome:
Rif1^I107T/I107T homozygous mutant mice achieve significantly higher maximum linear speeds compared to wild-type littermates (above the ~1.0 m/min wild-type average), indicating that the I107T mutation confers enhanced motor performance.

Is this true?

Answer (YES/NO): YES